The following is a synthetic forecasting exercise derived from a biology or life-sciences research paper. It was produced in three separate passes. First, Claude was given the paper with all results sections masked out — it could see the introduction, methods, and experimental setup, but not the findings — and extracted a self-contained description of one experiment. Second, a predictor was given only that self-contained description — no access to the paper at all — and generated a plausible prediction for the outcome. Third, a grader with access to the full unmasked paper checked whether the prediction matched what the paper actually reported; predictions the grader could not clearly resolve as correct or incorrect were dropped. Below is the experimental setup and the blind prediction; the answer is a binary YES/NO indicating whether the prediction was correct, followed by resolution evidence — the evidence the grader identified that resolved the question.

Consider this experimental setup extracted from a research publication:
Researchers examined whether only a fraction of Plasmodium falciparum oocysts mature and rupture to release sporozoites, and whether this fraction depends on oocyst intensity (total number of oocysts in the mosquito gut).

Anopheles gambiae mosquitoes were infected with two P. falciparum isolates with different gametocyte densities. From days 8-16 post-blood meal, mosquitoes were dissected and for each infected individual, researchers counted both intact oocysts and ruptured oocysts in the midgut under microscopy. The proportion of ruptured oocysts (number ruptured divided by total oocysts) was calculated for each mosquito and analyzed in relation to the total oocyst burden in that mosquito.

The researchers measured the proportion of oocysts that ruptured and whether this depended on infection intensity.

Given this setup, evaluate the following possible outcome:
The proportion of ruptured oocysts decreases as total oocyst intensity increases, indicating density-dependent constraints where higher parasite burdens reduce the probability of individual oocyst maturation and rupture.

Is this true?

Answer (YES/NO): YES